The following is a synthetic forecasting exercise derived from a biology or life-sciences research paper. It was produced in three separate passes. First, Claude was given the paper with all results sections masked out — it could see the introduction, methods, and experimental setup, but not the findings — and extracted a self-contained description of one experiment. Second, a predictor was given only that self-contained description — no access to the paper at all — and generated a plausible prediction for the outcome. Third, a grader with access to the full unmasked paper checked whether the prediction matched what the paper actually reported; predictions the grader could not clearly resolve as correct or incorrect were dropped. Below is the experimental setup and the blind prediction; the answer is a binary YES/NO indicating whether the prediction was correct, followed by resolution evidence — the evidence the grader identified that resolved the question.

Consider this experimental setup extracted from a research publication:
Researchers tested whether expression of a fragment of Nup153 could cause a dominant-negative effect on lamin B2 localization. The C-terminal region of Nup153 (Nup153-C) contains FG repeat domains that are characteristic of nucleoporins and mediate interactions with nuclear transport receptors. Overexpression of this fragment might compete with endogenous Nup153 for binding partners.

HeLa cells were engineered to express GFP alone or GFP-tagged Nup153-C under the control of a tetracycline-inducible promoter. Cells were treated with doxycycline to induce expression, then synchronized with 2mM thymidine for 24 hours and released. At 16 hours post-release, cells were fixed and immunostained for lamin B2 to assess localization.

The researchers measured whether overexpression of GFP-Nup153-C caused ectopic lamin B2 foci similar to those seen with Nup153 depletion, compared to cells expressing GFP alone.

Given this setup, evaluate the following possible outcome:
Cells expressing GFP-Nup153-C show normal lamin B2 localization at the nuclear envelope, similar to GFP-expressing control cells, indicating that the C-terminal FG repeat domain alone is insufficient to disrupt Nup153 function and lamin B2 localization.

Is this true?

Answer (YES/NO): NO